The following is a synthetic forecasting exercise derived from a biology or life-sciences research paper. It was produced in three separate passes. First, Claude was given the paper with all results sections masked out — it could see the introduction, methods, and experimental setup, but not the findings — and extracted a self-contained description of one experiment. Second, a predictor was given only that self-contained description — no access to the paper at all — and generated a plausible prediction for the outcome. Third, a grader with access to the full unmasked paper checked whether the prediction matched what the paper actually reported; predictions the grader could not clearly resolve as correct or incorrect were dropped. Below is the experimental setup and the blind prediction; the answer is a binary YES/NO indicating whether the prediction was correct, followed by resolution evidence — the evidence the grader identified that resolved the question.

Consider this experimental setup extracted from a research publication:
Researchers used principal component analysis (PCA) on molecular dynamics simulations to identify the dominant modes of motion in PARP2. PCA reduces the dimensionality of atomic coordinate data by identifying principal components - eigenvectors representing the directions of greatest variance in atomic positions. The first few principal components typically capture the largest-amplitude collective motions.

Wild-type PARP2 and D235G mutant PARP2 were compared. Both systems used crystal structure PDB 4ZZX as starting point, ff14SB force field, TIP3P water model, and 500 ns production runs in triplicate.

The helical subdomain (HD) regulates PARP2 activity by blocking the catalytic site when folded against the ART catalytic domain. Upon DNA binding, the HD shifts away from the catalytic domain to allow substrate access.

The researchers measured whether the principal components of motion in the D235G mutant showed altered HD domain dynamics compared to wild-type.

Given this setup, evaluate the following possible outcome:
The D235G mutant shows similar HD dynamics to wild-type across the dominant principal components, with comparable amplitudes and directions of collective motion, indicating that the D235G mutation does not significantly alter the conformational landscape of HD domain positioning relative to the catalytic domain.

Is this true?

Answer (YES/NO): NO